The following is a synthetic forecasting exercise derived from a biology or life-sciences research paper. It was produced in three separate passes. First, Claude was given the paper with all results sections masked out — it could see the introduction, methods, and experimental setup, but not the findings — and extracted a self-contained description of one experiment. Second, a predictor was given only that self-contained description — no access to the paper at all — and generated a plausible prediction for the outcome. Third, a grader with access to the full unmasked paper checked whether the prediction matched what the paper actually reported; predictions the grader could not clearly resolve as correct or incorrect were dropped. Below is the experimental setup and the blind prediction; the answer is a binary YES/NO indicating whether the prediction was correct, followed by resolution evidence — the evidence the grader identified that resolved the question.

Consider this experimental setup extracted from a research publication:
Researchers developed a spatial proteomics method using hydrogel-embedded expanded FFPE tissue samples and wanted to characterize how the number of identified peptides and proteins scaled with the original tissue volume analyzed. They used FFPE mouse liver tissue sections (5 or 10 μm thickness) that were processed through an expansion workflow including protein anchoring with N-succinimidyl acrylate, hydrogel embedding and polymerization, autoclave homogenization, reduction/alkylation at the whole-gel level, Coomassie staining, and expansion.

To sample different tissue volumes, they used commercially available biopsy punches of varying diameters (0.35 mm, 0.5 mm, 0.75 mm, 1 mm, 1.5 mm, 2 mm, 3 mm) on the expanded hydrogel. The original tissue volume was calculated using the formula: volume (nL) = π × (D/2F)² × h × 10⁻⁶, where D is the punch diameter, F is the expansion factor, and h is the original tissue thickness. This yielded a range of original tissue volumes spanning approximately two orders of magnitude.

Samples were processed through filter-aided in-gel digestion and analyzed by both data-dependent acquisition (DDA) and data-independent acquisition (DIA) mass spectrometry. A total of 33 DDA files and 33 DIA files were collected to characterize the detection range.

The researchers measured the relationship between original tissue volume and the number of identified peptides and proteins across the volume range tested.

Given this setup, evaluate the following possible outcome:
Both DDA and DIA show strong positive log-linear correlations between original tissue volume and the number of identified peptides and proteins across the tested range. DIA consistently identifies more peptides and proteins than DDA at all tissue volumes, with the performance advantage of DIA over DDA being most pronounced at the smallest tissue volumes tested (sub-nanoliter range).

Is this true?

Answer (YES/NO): NO